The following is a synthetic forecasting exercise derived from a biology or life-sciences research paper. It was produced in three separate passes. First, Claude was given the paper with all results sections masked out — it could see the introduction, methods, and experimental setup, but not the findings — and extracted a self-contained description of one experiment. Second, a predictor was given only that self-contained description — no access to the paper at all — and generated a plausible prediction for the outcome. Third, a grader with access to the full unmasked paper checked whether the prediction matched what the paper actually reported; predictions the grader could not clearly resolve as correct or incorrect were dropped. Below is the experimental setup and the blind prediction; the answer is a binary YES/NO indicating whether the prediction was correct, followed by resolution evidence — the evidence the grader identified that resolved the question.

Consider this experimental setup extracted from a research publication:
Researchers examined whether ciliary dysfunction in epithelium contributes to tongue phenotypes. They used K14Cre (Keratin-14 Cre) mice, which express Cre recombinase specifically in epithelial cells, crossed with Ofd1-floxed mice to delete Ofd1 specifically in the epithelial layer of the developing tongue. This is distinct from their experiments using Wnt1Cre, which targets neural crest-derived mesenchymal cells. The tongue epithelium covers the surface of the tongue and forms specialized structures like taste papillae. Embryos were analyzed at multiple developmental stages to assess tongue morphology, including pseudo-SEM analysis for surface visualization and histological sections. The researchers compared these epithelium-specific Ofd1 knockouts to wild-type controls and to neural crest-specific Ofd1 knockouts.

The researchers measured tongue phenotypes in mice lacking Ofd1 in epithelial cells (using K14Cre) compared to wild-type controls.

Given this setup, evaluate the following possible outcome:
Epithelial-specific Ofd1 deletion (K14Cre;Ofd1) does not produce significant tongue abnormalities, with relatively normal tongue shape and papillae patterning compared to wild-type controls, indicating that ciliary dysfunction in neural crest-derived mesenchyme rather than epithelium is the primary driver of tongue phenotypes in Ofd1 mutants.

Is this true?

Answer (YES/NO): YES